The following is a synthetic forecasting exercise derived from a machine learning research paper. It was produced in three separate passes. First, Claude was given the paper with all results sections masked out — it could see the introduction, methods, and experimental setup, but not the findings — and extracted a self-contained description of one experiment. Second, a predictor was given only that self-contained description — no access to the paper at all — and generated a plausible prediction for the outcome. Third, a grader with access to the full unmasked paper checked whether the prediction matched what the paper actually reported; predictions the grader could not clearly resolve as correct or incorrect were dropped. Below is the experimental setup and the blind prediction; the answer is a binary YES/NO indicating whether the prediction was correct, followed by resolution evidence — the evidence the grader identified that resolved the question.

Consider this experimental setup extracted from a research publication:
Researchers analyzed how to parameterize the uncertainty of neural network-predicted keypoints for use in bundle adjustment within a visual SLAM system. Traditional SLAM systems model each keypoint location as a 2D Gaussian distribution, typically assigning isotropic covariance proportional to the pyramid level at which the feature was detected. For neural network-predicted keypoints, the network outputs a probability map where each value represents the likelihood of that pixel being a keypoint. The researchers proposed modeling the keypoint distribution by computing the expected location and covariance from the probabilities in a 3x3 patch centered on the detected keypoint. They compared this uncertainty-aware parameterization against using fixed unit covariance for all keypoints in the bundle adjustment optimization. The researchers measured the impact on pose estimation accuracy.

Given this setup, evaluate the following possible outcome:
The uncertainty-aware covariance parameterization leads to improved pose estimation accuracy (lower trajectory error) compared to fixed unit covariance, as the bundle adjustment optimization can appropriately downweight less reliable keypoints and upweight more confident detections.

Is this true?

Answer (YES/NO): YES